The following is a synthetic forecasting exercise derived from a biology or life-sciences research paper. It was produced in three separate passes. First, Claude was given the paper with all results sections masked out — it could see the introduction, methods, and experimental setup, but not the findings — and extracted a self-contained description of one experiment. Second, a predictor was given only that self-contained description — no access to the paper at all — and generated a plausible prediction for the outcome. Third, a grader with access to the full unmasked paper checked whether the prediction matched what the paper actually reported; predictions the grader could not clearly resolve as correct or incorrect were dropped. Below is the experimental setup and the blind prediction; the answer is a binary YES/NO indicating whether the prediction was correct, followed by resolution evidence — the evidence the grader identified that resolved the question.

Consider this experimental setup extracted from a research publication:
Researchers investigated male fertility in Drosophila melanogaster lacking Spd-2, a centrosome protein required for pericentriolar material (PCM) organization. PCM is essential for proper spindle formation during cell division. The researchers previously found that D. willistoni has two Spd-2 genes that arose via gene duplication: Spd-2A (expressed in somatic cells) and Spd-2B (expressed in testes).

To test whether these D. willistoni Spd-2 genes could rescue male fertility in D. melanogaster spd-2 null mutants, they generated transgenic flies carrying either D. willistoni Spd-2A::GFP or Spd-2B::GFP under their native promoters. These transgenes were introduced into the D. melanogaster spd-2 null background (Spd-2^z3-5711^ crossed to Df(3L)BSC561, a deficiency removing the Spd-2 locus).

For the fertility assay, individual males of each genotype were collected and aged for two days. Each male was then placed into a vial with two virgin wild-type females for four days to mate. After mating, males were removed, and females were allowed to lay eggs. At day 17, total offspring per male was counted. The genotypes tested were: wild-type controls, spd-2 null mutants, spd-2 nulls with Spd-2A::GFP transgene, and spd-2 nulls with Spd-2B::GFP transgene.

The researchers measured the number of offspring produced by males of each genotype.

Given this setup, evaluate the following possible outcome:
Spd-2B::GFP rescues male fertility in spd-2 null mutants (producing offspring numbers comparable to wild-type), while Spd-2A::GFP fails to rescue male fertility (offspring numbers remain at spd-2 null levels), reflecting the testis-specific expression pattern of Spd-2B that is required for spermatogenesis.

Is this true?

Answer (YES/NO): YES